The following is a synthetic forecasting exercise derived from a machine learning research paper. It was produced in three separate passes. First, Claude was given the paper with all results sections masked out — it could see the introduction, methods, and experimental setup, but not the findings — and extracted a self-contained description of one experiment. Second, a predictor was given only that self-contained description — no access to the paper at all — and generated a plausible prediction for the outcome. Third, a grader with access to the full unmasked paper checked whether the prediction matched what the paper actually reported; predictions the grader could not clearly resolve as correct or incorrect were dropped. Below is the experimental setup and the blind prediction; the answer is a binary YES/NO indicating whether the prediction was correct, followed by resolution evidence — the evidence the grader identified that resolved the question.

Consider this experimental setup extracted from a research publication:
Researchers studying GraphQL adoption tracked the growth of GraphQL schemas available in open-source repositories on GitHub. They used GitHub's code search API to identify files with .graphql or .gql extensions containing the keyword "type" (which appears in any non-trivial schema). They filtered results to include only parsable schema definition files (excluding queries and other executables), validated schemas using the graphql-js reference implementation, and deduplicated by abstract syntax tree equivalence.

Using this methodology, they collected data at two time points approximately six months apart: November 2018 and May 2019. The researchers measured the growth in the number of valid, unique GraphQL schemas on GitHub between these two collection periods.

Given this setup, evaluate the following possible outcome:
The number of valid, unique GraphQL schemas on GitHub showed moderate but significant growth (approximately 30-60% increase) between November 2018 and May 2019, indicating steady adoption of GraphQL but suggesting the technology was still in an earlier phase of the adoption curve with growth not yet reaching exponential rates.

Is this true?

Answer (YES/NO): YES